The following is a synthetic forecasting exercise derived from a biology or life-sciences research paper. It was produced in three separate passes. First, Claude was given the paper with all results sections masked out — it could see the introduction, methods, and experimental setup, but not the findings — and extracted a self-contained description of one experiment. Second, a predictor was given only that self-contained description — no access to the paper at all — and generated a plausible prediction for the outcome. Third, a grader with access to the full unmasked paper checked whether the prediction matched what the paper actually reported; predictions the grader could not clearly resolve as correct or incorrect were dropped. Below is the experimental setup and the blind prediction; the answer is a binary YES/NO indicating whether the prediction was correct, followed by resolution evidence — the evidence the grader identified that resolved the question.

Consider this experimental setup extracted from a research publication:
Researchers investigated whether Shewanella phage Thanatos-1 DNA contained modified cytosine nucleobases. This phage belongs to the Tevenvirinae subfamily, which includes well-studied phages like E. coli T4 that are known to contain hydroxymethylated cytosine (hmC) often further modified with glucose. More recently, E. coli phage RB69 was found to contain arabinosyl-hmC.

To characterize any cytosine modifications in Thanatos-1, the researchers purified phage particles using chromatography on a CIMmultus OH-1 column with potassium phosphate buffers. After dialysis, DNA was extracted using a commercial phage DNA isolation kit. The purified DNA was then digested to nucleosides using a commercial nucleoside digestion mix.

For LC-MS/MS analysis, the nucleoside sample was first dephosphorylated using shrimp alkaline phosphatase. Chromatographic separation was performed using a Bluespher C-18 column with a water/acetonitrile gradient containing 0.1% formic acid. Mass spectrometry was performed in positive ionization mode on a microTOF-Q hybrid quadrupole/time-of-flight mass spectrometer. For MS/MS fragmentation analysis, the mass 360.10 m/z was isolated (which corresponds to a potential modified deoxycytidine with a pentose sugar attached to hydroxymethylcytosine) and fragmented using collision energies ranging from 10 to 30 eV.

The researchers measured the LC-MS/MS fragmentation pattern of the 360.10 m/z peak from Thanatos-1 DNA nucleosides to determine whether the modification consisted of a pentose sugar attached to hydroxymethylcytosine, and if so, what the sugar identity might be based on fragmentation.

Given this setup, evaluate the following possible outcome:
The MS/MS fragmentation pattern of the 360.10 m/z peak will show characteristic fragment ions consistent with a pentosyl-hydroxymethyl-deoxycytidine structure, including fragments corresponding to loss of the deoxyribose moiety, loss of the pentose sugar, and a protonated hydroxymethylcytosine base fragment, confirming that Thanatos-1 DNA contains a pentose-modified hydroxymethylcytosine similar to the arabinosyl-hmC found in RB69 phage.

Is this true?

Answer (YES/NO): NO